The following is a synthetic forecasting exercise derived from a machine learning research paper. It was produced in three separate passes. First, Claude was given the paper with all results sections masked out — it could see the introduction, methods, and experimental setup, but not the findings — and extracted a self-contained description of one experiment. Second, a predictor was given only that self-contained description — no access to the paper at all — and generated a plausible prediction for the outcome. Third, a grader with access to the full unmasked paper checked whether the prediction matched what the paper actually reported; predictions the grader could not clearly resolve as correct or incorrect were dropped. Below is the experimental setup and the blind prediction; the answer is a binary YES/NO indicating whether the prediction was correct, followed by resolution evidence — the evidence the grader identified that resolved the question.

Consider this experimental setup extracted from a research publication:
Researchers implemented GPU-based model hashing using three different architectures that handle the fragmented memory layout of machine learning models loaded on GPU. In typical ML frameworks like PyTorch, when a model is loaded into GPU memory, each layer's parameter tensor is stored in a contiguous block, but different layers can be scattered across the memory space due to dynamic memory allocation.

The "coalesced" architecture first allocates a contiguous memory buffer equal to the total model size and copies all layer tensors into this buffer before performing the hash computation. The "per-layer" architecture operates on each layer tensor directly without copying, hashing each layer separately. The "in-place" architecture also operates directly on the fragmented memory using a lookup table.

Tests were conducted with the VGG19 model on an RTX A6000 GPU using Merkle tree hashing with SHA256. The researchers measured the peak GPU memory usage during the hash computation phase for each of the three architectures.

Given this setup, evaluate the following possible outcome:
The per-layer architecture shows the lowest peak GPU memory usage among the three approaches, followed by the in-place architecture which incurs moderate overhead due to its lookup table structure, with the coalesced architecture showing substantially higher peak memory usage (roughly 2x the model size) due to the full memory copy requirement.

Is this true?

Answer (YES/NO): NO